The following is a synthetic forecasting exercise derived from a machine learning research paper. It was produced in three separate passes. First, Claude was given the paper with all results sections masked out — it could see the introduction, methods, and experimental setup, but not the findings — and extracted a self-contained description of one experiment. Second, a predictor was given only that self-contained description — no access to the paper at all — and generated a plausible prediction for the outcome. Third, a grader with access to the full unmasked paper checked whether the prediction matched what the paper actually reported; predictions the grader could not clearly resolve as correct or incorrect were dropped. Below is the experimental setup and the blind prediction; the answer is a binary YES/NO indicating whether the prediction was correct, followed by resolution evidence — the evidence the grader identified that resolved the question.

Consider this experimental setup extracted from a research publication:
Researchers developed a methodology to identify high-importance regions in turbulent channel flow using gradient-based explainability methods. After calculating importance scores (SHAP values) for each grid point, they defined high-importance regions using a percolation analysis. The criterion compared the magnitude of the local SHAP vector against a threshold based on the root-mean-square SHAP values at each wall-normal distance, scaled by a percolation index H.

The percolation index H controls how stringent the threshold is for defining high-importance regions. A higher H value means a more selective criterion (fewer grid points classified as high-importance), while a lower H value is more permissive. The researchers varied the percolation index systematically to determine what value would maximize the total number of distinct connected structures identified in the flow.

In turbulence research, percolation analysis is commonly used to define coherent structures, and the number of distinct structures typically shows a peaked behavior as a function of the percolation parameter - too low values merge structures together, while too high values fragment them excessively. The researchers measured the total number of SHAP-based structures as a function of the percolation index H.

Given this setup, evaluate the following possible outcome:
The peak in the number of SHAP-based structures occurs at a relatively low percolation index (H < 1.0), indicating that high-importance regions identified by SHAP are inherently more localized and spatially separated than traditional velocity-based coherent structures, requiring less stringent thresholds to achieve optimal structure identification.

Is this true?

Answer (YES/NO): NO